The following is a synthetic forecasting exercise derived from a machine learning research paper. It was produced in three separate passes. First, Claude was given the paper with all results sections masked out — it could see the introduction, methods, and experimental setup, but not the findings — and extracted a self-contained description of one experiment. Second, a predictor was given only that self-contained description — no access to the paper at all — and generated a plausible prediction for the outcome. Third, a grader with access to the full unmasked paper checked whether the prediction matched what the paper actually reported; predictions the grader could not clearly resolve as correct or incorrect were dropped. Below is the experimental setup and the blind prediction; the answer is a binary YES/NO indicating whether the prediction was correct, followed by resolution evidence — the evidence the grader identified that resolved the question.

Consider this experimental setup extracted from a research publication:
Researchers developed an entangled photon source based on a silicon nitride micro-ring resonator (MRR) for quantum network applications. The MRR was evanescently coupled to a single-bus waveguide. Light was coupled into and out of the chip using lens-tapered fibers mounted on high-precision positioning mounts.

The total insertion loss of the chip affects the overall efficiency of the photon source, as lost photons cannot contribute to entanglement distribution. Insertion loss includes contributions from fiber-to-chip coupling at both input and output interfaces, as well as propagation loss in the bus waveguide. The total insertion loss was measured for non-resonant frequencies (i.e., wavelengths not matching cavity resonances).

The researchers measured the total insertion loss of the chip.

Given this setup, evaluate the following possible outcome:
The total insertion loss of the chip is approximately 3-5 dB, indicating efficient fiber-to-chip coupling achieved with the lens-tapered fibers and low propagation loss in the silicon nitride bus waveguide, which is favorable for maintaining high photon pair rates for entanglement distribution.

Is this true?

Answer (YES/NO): YES